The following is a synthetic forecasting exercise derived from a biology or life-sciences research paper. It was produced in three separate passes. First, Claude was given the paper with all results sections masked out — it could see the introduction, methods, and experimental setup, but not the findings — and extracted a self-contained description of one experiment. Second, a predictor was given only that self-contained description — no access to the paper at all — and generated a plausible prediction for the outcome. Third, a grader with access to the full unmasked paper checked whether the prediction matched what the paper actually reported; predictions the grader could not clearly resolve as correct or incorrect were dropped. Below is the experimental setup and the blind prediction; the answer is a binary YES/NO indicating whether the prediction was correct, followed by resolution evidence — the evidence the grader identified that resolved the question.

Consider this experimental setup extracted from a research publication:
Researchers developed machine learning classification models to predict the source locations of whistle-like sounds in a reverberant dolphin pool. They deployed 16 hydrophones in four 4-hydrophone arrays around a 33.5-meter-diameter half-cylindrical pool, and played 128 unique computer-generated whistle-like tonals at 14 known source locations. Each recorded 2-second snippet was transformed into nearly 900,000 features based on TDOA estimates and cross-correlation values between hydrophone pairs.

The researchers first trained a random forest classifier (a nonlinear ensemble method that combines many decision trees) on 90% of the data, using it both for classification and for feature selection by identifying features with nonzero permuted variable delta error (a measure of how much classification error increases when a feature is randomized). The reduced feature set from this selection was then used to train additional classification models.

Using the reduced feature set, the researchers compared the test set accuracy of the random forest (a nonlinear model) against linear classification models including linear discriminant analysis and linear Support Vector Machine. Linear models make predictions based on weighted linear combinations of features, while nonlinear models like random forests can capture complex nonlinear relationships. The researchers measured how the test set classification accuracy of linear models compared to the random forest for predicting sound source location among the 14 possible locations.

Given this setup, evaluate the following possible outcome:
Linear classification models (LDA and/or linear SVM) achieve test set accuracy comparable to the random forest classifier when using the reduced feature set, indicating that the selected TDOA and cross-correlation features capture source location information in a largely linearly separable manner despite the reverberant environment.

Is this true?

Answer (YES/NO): YES